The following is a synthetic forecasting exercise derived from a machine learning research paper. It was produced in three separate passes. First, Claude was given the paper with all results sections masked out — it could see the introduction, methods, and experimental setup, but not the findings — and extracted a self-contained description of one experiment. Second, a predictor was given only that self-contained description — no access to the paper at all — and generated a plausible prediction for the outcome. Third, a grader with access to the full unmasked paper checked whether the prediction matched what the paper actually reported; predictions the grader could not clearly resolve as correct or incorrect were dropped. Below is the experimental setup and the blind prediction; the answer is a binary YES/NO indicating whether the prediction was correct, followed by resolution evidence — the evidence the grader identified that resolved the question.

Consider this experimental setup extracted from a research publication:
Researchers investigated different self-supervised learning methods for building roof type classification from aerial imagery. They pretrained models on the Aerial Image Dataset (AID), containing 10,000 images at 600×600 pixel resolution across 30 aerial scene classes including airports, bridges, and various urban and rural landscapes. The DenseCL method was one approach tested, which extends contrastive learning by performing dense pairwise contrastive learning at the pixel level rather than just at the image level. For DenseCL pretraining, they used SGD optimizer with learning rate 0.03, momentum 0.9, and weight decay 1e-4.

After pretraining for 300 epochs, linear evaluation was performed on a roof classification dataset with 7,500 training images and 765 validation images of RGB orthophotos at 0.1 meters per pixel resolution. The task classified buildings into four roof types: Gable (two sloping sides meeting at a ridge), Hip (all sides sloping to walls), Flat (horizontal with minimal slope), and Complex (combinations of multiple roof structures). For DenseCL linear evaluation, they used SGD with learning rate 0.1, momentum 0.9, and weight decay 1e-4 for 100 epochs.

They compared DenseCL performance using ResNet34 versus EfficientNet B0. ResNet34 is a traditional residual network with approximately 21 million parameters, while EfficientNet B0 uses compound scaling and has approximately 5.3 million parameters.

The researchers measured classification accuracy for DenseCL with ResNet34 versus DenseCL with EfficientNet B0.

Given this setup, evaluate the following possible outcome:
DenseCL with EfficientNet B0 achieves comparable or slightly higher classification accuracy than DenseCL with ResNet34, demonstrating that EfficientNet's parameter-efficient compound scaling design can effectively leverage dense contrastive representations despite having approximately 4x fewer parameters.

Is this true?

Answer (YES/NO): NO